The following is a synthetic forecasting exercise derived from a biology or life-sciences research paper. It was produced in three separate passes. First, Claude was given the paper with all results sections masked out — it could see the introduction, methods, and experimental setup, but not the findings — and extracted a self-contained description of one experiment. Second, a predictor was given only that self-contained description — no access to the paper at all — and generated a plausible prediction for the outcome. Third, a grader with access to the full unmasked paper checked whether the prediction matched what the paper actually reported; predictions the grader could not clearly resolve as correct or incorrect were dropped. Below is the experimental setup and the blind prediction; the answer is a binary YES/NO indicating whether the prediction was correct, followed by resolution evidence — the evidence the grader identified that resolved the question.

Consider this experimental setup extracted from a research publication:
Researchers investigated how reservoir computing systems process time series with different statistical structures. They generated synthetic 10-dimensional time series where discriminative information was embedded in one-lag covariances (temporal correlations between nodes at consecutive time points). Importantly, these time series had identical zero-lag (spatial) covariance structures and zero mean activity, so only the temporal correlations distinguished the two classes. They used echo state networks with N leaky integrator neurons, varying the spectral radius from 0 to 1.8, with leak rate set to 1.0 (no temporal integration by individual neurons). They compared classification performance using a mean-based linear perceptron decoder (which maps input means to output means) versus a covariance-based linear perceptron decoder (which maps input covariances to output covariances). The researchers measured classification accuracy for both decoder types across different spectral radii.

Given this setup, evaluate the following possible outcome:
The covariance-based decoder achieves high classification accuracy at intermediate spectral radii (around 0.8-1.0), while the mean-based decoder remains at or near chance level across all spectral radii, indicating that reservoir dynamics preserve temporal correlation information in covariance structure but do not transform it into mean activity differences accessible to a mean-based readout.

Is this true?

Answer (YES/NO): YES